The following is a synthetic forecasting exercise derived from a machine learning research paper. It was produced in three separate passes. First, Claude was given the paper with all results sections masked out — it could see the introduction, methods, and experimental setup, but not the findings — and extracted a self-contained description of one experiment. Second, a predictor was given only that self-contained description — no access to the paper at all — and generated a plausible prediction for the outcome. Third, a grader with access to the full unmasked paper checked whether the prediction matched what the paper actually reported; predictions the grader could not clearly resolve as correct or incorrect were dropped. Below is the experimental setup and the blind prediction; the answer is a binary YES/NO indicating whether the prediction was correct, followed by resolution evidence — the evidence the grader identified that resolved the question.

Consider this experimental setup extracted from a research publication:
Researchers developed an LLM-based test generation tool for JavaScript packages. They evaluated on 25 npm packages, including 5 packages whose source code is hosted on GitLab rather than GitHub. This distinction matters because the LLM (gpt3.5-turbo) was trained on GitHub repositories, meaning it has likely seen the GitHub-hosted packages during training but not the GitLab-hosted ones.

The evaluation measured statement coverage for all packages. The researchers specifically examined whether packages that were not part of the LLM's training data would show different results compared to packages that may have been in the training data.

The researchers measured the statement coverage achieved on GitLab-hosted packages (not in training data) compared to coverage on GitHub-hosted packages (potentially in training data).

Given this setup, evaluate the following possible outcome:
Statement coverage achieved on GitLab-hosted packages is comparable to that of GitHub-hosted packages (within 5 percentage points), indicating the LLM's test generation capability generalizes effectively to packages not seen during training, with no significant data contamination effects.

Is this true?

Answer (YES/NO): NO